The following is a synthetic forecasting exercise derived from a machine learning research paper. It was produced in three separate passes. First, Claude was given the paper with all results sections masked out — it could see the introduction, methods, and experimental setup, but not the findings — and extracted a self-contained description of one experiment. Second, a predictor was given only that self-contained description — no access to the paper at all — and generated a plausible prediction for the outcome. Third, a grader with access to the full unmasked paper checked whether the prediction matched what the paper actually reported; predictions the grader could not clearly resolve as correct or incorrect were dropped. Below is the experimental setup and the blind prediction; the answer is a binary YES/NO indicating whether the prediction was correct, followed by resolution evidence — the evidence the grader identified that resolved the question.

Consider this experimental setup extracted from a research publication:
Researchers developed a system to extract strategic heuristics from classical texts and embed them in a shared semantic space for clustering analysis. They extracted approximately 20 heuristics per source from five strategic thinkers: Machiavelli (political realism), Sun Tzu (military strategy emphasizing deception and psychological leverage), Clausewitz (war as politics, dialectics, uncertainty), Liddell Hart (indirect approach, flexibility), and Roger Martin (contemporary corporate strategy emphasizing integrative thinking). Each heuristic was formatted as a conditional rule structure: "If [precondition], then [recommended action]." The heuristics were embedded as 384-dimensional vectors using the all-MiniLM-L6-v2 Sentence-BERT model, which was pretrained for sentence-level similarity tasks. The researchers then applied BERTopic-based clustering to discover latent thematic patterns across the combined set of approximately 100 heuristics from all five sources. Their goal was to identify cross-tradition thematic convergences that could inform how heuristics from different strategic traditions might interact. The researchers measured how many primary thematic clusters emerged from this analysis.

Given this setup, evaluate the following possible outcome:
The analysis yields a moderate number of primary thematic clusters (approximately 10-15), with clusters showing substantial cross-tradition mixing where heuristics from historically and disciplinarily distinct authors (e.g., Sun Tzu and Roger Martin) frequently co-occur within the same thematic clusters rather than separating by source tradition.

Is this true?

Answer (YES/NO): NO